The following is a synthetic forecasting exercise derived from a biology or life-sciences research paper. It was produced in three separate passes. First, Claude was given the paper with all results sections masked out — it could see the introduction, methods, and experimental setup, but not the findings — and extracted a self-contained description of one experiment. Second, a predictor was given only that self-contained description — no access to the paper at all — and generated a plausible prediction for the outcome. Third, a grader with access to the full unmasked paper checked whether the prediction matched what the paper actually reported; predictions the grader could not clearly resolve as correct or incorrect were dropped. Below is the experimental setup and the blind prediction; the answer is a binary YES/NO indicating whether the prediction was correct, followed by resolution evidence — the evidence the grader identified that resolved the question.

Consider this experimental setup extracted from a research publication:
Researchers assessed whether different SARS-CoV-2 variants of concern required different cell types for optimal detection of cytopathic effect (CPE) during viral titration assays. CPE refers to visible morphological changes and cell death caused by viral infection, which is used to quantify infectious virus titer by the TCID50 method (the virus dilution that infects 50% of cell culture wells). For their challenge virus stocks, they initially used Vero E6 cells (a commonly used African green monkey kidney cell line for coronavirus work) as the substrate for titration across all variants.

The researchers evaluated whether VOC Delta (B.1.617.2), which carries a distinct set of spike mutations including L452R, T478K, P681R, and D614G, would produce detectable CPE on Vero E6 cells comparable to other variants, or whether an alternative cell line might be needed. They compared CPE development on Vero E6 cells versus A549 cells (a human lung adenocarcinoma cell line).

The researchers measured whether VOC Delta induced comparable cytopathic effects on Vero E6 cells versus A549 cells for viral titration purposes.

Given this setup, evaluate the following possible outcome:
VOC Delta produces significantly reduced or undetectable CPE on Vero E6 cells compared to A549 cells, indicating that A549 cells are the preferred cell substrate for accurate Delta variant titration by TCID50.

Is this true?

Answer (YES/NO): YES